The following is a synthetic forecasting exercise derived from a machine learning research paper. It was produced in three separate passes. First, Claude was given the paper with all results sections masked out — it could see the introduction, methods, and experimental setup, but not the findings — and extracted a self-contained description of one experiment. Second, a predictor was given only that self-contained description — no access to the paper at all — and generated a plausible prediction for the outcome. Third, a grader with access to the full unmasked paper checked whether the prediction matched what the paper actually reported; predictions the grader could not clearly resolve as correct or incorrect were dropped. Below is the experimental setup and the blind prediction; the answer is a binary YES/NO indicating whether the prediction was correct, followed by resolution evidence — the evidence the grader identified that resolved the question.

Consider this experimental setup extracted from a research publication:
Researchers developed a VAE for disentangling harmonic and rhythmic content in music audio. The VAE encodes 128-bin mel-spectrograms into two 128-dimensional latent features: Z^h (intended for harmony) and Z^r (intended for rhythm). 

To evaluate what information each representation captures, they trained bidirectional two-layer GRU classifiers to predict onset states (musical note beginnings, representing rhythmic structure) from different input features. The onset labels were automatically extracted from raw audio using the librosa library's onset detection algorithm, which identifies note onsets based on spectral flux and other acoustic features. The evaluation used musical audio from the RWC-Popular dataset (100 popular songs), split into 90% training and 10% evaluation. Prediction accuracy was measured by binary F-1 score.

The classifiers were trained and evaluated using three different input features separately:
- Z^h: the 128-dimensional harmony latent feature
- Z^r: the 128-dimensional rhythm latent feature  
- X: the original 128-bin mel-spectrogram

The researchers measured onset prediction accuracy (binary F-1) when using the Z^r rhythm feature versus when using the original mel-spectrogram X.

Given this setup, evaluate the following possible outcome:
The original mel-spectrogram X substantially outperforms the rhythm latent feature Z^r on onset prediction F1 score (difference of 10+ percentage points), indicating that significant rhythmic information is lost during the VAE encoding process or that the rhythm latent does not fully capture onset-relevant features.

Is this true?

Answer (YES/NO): NO